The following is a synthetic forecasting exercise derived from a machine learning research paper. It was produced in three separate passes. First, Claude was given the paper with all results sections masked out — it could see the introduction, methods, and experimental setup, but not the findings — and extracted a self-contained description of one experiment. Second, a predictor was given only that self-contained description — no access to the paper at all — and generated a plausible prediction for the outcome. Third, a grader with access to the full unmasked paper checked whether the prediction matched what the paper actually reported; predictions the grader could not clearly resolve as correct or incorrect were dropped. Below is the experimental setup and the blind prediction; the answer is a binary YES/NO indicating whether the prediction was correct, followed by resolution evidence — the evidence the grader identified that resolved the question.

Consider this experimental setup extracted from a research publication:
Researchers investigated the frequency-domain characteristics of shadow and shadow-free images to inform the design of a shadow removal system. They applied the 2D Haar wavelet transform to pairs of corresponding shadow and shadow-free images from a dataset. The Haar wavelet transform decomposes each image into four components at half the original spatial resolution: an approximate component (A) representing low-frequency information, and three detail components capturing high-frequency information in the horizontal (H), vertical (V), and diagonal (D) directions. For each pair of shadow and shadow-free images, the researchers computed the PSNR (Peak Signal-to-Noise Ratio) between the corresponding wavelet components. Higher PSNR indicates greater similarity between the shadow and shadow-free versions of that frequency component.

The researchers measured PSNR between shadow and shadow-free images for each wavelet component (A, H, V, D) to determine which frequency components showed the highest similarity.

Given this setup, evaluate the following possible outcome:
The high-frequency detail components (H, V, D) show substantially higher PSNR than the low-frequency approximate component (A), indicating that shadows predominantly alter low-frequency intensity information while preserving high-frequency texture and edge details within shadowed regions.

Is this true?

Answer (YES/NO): NO